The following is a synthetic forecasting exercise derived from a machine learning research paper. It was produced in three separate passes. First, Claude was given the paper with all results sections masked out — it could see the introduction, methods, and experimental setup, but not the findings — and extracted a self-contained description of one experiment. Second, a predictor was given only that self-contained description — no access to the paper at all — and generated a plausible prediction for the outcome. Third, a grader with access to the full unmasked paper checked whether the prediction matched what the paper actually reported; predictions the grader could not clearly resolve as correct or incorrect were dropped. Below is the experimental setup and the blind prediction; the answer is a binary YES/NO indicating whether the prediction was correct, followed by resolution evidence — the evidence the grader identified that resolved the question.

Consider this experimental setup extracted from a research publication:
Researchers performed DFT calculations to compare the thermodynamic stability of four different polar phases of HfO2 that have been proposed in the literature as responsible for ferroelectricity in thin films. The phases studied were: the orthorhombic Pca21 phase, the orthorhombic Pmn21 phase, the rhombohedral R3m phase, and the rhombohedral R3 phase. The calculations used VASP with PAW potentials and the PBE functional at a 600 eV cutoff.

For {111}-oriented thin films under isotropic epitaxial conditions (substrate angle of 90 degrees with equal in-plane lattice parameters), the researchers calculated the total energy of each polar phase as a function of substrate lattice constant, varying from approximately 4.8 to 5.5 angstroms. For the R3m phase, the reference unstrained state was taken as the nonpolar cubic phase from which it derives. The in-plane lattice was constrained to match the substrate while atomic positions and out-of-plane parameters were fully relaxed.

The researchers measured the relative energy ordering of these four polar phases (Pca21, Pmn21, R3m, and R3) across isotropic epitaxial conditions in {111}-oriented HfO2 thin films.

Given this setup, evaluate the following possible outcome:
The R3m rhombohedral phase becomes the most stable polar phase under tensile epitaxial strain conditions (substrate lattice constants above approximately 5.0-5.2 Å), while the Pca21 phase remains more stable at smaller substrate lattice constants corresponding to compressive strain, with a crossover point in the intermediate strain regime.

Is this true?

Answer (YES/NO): NO